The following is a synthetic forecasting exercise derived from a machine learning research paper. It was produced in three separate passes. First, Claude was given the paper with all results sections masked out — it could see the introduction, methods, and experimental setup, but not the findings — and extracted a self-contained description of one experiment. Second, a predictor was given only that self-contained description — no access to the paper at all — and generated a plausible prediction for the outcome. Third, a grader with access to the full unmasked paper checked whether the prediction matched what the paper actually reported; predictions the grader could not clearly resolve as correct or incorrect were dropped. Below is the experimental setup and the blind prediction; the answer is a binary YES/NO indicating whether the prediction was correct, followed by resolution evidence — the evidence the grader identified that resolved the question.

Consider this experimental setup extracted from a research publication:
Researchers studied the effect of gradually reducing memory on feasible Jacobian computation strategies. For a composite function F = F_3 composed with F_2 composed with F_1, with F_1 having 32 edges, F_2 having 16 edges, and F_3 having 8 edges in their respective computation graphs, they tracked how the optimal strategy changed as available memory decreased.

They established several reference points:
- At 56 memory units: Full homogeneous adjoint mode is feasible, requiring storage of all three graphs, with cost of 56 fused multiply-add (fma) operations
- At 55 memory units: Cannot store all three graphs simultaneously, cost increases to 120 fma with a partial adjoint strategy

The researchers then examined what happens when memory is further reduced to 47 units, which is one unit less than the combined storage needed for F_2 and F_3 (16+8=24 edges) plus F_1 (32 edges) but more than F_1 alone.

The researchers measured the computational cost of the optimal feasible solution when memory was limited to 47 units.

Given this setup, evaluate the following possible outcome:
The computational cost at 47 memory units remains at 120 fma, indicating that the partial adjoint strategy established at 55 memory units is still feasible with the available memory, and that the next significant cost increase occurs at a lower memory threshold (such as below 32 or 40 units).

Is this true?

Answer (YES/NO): NO